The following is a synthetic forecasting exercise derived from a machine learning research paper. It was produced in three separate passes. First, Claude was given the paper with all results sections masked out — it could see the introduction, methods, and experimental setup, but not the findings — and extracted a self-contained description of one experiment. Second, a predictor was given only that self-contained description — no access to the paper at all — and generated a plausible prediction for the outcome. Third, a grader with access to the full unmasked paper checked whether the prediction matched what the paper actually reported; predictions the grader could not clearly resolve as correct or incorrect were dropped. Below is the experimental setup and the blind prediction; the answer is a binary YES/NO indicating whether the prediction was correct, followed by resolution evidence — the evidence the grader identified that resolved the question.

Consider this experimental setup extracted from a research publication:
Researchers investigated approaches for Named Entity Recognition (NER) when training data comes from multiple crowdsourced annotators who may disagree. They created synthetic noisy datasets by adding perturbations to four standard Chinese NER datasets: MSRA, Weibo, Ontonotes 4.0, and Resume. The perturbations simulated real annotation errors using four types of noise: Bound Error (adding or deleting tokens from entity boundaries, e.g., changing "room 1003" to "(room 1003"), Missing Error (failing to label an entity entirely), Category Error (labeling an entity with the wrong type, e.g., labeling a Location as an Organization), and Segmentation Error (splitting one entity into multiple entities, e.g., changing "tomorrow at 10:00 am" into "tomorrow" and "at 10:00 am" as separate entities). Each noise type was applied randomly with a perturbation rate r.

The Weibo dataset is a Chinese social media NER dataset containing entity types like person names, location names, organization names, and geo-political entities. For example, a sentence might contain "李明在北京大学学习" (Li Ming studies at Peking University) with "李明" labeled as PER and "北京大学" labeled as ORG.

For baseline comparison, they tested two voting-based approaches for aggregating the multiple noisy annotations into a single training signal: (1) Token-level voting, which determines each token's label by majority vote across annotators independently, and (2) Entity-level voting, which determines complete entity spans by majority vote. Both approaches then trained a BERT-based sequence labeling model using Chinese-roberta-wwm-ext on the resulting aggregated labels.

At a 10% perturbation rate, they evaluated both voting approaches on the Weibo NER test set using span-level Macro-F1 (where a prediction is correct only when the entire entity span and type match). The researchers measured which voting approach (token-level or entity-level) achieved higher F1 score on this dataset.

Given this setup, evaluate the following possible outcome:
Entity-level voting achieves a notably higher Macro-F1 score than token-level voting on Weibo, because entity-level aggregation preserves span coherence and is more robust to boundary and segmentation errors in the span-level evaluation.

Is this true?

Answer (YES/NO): NO